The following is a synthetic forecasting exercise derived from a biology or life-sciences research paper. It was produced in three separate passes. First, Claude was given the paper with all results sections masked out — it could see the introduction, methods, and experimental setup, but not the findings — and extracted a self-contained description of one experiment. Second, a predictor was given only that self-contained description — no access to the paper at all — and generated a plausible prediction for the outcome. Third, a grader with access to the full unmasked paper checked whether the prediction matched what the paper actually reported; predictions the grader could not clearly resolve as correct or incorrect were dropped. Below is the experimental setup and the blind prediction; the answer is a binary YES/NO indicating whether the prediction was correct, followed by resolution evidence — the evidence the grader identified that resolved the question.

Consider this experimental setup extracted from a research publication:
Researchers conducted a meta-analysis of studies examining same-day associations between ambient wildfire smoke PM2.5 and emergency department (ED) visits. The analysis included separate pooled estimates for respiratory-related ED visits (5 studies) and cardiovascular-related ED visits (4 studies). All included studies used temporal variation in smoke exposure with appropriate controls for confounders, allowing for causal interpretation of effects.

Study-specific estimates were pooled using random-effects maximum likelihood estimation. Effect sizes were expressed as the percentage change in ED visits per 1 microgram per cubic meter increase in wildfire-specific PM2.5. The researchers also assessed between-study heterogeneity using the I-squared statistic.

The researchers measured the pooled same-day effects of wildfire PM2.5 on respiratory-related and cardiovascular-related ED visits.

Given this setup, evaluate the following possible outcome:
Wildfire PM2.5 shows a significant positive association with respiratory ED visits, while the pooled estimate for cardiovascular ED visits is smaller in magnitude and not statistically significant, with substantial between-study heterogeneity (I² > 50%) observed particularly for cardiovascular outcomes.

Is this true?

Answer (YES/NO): NO